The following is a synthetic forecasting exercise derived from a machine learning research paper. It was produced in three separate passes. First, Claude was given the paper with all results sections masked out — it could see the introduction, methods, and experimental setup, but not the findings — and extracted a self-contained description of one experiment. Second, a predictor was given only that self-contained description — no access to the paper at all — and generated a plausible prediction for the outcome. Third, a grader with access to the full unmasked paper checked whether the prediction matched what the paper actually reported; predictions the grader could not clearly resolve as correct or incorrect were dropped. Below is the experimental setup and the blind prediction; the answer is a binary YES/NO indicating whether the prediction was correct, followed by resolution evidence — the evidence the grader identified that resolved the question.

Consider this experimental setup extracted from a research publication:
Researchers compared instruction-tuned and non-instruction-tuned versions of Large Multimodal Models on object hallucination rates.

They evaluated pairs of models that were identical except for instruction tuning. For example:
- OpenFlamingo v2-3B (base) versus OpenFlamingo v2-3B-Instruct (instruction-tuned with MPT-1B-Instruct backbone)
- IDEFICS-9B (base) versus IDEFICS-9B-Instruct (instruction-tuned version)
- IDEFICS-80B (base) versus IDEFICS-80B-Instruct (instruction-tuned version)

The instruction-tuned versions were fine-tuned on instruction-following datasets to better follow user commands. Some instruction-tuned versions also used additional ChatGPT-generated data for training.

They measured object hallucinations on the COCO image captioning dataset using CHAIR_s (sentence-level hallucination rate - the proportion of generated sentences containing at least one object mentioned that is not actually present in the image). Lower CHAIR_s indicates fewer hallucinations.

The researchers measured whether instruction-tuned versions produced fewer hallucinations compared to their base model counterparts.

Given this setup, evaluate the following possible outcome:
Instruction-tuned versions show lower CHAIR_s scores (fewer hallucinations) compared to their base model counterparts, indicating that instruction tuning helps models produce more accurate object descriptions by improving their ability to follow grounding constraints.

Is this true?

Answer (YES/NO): YES